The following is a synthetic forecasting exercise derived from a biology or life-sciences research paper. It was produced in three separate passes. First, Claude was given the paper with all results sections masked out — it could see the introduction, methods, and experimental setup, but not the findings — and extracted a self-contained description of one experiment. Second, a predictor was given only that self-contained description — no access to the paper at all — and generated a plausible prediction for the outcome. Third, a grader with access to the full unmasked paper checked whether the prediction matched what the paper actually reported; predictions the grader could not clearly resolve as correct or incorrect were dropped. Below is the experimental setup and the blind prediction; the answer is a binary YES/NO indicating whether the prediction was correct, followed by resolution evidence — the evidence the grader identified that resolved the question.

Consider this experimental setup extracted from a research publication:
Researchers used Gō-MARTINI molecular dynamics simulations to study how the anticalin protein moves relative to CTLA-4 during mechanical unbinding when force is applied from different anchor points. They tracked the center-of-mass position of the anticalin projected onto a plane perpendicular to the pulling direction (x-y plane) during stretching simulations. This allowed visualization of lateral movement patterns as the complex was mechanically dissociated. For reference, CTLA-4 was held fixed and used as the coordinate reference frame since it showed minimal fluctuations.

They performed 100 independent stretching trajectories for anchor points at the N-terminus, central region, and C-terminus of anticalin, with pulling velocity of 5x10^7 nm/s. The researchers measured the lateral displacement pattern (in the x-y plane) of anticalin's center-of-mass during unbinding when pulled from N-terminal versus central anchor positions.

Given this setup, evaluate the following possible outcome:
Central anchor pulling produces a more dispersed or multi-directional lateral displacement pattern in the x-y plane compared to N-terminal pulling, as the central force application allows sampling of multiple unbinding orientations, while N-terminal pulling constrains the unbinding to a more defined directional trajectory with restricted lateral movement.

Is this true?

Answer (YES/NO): NO